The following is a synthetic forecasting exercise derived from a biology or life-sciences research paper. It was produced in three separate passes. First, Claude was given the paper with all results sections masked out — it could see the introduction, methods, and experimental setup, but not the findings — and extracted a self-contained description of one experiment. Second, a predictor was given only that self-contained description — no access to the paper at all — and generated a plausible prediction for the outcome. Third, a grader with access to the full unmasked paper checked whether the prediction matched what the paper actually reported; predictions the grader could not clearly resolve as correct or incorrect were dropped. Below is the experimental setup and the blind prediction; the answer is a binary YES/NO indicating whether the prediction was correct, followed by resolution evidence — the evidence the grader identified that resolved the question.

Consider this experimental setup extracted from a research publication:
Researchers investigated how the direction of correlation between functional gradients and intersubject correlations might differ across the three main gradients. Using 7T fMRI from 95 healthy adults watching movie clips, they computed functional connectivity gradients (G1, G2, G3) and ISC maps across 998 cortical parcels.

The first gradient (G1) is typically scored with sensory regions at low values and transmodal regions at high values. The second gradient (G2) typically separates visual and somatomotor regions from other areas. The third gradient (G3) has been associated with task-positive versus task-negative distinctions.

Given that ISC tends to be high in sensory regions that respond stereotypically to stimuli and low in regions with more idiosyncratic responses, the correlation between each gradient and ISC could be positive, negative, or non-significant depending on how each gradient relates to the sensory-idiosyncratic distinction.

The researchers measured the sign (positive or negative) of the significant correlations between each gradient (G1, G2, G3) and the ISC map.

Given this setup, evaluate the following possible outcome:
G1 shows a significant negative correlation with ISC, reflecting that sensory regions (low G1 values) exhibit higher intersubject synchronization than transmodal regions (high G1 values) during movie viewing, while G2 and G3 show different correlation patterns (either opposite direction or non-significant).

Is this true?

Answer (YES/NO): NO